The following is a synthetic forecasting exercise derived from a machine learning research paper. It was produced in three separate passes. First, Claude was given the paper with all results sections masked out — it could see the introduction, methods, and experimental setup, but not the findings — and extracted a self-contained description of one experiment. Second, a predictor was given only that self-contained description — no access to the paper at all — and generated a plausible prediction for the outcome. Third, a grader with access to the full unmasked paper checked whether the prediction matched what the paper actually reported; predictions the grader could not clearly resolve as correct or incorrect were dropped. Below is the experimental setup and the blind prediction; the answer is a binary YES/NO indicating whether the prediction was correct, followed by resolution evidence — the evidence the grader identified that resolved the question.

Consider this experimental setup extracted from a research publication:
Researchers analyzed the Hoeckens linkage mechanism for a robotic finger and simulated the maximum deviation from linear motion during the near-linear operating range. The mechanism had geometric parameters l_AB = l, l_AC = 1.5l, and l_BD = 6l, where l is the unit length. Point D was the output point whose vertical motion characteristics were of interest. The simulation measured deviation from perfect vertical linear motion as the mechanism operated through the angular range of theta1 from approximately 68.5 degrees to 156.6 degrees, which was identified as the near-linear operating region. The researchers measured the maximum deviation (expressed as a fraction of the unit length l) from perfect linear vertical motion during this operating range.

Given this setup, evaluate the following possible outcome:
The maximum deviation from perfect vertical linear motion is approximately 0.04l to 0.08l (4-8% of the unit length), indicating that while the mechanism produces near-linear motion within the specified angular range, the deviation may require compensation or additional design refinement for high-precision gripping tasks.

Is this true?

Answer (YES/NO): NO